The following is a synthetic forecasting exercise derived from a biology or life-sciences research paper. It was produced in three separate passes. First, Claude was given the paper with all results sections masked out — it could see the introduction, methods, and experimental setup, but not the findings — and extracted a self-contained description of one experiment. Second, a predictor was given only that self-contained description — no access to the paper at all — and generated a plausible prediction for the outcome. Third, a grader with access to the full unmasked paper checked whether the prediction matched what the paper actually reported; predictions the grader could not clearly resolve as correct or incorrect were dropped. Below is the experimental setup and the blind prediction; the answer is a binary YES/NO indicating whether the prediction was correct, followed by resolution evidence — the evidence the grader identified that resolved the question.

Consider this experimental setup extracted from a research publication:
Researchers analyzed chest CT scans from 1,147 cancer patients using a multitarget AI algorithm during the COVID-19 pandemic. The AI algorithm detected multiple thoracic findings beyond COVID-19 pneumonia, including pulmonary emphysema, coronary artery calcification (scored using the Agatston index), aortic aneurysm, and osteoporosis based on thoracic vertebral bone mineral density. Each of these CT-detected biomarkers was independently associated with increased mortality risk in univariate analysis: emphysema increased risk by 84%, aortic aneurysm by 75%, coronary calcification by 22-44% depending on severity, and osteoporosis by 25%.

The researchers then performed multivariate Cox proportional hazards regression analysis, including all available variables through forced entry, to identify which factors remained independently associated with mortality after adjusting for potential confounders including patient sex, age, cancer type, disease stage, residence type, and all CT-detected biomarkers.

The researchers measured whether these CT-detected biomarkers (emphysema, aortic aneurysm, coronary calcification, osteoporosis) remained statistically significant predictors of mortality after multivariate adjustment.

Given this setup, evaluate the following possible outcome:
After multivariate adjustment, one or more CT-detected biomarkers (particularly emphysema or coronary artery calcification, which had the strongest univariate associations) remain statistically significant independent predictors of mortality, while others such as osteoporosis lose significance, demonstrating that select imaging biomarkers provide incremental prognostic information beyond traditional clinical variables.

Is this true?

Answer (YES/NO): NO